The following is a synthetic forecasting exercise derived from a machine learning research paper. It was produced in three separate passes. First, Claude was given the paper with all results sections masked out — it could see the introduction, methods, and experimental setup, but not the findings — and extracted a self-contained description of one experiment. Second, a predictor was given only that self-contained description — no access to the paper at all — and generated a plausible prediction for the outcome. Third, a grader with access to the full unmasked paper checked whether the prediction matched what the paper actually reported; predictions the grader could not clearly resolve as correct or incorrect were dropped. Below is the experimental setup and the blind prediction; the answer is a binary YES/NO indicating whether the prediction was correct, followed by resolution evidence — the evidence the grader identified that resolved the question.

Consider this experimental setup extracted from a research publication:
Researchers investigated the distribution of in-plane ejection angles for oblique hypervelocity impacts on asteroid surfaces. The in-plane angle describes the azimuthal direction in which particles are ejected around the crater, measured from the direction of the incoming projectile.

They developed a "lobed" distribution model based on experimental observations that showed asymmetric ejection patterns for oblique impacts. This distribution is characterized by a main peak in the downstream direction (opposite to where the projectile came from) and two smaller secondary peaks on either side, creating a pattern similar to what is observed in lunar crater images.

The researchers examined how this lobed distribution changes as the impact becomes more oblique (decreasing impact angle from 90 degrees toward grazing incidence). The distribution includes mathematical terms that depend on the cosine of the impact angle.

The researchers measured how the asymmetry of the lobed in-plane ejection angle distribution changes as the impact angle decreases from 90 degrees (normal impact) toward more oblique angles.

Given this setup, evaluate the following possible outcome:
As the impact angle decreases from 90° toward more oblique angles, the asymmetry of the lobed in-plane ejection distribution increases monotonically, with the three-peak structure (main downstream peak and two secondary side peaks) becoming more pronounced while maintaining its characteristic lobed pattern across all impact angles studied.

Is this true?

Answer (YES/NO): YES